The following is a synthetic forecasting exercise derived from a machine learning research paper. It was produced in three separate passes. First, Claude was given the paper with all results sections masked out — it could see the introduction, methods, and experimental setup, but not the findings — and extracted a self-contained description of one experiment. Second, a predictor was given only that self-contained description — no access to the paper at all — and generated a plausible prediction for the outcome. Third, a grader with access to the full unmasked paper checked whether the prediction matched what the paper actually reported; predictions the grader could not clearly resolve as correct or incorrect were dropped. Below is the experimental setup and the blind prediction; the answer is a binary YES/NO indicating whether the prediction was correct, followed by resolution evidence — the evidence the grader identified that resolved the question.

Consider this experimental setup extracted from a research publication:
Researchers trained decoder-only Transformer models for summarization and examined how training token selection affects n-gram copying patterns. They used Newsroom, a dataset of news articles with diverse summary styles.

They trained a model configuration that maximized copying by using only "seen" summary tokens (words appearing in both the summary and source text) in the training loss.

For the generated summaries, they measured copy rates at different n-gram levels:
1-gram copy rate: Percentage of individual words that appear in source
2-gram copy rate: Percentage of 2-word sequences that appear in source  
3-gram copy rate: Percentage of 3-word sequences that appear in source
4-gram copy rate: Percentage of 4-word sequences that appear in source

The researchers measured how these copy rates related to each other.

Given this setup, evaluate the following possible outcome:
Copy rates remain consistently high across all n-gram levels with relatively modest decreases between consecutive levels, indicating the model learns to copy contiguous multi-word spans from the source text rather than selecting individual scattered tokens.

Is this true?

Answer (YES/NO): NO